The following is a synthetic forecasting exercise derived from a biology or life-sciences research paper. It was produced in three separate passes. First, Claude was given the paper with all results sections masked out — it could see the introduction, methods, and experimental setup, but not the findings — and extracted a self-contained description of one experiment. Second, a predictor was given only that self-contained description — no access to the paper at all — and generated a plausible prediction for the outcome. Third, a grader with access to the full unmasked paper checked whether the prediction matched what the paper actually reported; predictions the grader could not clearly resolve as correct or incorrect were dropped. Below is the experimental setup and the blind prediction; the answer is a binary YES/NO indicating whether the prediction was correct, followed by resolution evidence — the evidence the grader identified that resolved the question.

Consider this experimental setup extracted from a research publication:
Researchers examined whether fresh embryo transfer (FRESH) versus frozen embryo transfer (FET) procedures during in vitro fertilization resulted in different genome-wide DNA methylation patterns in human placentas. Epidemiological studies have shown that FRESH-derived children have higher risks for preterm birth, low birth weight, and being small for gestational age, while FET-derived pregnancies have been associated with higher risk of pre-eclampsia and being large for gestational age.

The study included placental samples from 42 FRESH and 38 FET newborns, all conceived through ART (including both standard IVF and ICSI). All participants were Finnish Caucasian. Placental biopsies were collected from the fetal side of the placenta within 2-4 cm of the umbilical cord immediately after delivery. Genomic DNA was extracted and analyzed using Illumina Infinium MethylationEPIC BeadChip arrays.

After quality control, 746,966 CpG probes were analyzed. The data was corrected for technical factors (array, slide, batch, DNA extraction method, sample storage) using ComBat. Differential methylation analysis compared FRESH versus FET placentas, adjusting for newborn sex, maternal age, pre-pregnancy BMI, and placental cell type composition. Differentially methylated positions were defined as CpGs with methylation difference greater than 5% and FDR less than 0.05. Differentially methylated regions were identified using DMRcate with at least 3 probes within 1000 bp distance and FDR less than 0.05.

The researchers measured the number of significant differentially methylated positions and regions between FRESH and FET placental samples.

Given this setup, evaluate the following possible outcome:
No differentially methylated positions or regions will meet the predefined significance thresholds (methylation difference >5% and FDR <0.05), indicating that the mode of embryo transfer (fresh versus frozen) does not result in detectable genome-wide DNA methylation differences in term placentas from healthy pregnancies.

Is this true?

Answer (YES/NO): NO